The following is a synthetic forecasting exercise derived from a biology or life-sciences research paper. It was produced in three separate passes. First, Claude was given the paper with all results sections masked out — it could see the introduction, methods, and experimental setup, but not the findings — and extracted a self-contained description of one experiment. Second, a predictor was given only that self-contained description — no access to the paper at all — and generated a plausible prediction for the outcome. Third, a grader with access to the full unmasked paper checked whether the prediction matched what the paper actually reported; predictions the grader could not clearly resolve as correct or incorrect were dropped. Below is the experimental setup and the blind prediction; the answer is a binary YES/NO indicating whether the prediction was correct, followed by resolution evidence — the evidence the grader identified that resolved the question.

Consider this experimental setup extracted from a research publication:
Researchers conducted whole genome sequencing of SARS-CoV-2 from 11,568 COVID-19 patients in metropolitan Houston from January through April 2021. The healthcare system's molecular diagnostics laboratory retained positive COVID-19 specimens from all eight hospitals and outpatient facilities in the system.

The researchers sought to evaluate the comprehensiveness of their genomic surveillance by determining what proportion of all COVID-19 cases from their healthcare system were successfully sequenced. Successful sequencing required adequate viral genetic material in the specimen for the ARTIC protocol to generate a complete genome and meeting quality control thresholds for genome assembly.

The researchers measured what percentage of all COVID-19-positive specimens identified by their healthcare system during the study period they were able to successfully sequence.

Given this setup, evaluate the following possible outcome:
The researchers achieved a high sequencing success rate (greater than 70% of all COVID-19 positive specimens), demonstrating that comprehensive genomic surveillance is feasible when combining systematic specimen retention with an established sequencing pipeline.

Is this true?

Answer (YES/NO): YES